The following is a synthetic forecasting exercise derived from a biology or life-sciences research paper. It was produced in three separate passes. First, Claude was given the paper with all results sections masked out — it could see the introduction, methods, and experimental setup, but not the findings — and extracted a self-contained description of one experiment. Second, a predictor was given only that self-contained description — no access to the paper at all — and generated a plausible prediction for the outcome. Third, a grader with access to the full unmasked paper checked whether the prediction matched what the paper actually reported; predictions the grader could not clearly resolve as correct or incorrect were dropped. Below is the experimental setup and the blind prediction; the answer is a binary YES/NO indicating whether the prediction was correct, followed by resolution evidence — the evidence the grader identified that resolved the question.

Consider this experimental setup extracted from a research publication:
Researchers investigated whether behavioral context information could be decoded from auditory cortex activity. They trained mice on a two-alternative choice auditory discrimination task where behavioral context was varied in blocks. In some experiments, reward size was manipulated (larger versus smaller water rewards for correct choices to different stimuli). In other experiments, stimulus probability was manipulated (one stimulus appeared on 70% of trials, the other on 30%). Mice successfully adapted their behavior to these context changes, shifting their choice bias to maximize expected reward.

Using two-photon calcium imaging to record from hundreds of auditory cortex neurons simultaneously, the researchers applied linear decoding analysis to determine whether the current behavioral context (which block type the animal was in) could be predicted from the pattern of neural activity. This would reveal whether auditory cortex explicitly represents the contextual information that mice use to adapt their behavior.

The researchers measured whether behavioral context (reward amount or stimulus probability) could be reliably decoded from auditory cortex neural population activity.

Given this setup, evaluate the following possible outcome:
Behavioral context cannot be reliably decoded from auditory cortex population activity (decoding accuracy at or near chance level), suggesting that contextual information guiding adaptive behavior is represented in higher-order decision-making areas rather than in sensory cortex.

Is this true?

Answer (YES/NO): NO